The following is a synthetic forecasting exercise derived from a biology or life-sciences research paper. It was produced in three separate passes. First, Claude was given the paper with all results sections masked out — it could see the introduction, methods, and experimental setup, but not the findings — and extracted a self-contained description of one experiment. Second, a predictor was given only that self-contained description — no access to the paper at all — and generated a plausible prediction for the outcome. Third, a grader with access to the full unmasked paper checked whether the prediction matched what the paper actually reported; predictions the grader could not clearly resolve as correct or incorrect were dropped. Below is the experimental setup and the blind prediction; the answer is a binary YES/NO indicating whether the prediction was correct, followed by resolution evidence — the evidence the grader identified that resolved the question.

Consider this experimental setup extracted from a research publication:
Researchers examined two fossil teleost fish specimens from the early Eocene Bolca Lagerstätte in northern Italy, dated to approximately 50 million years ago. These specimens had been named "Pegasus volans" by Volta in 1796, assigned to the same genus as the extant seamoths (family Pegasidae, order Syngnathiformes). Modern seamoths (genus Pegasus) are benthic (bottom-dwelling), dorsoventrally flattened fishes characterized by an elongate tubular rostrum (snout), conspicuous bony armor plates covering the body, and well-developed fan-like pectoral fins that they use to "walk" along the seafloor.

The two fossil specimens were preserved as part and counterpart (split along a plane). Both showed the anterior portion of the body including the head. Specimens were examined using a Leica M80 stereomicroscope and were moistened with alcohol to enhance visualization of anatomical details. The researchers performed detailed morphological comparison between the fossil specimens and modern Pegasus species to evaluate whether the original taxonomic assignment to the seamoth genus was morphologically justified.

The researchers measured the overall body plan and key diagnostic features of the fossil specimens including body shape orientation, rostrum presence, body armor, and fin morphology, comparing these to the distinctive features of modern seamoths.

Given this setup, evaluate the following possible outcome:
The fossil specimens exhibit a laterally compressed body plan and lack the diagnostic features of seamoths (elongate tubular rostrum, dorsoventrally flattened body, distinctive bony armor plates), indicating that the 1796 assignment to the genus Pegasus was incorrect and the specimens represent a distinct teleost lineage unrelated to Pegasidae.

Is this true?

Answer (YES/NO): YES